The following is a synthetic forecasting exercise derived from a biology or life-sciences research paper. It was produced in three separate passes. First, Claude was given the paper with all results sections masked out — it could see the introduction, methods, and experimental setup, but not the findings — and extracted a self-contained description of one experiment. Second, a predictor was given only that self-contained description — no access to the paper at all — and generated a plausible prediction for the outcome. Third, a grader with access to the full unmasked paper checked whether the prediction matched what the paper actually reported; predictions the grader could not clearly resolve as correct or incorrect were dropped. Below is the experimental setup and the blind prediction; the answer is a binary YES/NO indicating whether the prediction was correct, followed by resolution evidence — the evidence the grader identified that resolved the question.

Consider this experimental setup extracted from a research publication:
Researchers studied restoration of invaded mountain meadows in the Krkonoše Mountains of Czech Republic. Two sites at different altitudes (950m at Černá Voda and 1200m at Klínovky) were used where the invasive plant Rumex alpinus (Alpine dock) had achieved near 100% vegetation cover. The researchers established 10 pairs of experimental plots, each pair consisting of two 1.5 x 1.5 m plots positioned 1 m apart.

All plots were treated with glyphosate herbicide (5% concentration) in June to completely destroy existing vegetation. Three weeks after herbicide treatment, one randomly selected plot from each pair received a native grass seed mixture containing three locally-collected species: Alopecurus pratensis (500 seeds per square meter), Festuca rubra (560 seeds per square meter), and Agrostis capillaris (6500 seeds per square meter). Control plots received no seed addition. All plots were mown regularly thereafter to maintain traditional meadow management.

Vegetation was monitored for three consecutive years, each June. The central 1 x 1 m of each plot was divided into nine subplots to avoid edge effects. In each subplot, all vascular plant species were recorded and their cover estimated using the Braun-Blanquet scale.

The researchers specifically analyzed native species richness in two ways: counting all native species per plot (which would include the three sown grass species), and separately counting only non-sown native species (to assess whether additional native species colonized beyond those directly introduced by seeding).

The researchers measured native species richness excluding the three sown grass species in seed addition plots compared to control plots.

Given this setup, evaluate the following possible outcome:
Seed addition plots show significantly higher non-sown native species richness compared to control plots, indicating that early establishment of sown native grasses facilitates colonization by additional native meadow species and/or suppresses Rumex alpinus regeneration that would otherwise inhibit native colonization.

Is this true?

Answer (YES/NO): NO